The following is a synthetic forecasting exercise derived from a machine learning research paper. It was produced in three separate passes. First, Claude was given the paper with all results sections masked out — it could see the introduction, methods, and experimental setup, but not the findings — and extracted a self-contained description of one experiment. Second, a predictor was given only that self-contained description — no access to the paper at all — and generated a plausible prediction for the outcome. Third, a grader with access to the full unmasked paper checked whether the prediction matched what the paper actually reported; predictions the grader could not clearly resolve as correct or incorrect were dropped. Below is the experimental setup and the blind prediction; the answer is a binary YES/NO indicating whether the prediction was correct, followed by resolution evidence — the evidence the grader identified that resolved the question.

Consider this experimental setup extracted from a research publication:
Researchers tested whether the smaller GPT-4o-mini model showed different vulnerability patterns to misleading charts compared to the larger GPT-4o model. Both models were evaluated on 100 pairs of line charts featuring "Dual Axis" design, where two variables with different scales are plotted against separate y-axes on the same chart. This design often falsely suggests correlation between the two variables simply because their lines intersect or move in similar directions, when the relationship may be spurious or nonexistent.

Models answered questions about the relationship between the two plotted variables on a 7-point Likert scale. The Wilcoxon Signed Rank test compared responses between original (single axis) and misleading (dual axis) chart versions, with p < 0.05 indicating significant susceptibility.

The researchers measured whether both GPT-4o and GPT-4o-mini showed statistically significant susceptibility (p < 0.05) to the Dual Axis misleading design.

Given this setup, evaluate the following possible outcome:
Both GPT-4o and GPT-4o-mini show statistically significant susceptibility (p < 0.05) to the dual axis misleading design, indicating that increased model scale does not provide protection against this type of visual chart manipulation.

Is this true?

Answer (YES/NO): YES